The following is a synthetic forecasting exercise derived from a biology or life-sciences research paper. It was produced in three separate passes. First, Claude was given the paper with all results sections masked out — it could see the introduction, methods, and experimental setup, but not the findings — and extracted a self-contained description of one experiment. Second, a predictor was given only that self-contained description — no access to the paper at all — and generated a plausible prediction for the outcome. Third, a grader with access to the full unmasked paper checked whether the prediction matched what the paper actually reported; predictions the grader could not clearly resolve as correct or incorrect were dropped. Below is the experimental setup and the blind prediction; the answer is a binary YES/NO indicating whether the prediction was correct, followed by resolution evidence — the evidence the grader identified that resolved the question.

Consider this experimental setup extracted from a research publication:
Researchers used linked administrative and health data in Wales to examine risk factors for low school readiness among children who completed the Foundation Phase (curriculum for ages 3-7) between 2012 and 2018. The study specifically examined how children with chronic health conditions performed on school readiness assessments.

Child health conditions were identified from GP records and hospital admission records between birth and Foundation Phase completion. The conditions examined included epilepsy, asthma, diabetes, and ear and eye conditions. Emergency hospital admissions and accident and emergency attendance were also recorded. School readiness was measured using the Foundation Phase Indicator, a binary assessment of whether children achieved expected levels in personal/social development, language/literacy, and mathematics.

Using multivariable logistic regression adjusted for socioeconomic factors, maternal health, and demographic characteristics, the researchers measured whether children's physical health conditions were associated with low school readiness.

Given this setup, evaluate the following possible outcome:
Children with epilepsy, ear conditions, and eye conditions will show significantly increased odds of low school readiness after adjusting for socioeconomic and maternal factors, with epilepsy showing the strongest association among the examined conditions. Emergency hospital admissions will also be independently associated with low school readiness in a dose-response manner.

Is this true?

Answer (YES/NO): NO